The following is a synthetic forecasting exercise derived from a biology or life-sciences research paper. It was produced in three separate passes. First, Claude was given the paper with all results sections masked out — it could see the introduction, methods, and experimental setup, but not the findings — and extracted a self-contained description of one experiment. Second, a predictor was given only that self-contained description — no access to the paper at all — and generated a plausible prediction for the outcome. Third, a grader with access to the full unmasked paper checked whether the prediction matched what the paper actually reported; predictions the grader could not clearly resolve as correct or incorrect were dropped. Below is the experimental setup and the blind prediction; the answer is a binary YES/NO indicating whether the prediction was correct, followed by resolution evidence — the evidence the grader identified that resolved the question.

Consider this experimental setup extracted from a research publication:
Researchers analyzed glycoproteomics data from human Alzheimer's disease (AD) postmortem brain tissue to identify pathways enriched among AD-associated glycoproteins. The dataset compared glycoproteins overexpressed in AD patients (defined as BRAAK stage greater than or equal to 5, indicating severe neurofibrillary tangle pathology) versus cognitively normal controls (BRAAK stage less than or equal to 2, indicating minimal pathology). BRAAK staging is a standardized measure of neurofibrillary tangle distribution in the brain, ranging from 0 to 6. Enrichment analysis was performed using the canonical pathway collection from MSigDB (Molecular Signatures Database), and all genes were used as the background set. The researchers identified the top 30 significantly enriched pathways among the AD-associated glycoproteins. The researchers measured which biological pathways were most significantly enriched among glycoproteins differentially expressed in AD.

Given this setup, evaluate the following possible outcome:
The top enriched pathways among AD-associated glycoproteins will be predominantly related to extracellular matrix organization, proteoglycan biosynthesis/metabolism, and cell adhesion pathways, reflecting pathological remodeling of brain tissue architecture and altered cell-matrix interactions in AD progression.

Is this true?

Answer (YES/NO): YES